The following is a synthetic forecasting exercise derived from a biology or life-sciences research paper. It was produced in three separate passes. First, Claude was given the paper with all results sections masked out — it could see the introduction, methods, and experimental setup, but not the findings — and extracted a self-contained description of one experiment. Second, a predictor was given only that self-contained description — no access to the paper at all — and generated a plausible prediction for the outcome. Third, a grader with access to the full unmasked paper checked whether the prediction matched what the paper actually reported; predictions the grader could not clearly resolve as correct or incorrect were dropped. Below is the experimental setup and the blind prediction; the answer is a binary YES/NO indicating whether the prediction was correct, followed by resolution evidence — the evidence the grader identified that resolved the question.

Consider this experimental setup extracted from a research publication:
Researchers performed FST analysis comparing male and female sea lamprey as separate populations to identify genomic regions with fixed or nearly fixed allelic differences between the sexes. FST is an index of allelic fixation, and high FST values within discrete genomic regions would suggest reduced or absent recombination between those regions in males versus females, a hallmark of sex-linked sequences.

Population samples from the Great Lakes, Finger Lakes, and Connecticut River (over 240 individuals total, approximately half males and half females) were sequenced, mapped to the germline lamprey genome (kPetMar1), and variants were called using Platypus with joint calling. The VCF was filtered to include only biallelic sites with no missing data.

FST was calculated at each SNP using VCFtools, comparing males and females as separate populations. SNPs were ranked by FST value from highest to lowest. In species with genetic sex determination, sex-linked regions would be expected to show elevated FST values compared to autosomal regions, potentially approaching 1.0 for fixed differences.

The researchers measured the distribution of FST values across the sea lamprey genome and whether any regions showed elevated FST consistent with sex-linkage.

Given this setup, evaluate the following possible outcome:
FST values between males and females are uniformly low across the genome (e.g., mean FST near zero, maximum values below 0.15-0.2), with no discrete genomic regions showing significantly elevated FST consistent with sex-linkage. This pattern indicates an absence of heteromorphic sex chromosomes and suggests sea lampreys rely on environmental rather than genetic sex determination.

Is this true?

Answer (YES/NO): YES